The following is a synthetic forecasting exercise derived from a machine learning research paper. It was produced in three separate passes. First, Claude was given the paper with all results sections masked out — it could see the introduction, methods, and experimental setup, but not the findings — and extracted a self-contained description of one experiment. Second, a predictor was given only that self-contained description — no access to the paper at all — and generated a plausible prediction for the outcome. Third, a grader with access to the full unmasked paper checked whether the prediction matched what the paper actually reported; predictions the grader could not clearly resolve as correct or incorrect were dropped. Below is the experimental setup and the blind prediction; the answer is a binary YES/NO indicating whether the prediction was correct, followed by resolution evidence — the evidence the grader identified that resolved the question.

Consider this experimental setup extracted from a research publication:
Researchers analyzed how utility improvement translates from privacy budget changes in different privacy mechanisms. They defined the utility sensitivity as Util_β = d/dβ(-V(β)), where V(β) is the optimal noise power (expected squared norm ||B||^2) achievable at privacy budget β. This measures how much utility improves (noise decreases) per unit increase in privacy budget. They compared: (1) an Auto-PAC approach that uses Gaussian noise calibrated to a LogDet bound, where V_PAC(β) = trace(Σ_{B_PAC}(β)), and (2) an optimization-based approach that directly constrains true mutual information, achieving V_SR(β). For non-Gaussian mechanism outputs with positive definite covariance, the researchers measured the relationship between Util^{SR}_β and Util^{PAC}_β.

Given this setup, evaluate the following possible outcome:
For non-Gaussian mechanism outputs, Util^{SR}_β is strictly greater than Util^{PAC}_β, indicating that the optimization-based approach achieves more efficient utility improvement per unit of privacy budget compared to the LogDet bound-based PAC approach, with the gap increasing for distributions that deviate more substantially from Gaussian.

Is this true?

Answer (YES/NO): NO